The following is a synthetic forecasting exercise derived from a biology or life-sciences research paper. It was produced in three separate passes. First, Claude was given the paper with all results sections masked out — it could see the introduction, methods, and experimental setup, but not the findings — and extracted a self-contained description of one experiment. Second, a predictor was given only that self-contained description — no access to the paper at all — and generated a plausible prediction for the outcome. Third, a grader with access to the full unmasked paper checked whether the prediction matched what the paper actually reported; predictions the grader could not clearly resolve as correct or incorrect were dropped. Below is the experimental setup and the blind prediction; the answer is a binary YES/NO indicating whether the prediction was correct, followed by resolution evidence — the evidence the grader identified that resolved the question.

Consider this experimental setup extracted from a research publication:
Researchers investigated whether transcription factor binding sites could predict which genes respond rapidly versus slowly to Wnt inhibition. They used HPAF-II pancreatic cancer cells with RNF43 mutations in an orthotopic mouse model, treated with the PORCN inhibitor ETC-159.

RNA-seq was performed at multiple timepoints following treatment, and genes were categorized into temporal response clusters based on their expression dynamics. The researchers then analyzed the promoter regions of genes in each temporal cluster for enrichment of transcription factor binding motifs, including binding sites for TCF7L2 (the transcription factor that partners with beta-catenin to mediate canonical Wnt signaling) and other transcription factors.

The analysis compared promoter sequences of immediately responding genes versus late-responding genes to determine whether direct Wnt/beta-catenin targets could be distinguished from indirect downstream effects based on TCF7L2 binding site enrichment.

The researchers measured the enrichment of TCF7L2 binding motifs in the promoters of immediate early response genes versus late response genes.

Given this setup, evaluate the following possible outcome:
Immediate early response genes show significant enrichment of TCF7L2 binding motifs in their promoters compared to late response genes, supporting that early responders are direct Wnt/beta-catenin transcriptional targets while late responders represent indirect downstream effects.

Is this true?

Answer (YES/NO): NO